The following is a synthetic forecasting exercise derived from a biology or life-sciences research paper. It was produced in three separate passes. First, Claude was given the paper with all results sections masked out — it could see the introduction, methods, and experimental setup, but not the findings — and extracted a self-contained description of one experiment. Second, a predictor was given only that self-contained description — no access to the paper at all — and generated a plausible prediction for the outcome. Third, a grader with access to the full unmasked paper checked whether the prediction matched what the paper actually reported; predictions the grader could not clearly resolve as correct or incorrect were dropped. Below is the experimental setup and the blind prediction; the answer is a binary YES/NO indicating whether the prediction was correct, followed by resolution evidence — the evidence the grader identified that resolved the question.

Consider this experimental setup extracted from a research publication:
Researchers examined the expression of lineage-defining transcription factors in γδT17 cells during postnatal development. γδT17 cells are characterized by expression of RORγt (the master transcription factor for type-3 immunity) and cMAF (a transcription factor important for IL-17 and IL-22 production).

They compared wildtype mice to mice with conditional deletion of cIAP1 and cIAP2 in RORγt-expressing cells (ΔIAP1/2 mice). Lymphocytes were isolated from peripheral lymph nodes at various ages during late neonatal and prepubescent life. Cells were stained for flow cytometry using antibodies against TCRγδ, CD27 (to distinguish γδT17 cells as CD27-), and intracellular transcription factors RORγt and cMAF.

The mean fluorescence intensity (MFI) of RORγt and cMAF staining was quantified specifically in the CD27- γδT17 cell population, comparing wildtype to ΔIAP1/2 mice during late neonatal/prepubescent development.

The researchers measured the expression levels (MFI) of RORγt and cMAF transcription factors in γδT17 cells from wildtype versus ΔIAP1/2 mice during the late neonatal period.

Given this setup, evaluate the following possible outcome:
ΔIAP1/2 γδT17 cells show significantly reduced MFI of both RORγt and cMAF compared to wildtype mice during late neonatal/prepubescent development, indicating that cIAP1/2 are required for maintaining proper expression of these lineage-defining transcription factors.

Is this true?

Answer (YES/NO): YES